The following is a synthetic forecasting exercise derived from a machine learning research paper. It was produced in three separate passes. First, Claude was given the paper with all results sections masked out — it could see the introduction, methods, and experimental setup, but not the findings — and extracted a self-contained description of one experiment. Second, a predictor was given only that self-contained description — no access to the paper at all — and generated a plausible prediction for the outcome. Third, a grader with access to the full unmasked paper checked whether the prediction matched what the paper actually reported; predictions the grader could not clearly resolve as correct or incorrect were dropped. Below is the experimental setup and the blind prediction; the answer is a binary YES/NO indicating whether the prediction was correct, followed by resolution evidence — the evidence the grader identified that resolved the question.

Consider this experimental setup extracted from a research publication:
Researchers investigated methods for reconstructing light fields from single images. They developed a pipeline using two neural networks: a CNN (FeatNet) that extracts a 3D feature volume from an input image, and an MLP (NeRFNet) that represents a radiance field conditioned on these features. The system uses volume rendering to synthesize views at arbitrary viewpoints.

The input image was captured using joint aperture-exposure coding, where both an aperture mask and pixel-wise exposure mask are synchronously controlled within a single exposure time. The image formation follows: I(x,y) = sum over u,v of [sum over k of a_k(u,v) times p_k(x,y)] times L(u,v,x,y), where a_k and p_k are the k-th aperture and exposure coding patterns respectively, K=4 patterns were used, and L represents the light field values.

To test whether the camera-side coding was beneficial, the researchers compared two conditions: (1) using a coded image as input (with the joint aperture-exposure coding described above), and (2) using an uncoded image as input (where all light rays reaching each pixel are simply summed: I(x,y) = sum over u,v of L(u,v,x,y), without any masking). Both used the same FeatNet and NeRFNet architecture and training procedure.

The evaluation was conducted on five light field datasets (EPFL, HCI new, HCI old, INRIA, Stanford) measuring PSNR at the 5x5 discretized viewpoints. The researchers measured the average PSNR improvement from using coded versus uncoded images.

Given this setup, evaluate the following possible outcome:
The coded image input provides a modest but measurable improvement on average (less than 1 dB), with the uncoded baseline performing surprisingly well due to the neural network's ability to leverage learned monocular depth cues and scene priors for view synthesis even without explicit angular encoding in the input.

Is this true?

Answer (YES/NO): NO